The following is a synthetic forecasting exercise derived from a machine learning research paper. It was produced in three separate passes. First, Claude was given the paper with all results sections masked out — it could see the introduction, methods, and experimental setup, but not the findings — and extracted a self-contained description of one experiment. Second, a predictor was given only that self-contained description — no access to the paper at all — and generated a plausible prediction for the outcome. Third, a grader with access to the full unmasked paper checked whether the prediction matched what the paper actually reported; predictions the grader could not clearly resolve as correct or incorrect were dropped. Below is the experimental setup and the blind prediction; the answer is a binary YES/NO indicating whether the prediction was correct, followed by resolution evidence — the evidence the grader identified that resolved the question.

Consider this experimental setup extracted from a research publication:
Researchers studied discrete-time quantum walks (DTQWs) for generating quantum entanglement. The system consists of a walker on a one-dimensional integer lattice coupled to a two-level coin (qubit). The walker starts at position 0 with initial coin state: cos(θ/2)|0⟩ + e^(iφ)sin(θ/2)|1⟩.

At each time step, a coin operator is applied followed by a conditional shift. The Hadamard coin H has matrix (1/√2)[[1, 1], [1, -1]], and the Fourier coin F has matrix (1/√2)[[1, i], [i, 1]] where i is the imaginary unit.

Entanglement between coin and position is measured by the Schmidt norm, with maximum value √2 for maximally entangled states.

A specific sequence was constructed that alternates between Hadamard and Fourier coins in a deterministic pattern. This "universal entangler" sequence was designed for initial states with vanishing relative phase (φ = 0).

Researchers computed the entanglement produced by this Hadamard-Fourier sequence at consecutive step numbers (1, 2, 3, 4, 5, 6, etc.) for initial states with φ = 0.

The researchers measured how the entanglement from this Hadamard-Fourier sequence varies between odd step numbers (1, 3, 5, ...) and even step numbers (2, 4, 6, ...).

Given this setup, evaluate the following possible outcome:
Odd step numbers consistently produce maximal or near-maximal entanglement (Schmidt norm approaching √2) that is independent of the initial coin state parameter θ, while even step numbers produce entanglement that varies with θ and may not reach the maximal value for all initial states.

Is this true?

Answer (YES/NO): NO